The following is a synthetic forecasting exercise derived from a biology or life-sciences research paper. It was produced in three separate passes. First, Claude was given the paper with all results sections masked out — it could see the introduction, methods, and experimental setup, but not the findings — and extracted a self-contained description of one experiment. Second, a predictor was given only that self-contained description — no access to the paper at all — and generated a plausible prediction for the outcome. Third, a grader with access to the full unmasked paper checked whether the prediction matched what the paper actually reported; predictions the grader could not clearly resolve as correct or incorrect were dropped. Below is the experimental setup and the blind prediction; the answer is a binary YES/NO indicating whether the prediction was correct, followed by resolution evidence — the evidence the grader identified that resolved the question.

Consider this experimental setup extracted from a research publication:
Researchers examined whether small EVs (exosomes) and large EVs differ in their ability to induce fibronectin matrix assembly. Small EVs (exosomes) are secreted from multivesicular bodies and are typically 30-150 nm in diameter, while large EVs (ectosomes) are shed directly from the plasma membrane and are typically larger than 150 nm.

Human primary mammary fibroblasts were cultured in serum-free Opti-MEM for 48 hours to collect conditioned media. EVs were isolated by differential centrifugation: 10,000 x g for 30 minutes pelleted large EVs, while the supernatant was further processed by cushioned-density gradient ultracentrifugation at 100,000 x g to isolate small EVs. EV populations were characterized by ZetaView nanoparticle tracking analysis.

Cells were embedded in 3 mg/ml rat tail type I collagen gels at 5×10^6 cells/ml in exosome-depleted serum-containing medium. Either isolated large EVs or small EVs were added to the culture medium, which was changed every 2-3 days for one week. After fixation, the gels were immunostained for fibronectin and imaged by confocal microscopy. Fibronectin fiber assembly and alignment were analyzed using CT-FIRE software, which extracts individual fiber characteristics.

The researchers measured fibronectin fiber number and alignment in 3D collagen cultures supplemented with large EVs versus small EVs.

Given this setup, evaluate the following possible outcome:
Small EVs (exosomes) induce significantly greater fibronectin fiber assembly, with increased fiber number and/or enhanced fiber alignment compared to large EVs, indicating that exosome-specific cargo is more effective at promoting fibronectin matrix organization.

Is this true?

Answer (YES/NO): YES